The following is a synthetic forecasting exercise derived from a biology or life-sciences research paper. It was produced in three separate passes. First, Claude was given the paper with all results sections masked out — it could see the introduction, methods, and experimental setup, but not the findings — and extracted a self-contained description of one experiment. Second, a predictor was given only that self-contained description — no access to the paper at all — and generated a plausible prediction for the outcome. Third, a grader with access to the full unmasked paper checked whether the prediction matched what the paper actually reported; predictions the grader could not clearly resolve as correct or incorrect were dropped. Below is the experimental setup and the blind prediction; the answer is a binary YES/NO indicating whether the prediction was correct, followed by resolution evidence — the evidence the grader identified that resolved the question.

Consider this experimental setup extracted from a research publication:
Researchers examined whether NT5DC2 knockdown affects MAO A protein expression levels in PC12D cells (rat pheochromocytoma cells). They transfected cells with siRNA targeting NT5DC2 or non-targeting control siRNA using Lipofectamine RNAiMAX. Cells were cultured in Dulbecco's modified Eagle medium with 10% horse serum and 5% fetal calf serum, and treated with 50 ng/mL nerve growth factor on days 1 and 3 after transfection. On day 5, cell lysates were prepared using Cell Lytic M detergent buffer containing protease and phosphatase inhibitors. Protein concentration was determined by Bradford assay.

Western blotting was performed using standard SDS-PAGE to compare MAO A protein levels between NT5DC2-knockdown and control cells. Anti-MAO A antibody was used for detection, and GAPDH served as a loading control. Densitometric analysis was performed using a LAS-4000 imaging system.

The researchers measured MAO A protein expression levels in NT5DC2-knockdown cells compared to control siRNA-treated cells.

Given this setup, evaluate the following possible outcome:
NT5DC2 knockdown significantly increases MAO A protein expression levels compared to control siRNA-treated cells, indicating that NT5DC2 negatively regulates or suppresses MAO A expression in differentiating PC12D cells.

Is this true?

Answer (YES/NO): NO